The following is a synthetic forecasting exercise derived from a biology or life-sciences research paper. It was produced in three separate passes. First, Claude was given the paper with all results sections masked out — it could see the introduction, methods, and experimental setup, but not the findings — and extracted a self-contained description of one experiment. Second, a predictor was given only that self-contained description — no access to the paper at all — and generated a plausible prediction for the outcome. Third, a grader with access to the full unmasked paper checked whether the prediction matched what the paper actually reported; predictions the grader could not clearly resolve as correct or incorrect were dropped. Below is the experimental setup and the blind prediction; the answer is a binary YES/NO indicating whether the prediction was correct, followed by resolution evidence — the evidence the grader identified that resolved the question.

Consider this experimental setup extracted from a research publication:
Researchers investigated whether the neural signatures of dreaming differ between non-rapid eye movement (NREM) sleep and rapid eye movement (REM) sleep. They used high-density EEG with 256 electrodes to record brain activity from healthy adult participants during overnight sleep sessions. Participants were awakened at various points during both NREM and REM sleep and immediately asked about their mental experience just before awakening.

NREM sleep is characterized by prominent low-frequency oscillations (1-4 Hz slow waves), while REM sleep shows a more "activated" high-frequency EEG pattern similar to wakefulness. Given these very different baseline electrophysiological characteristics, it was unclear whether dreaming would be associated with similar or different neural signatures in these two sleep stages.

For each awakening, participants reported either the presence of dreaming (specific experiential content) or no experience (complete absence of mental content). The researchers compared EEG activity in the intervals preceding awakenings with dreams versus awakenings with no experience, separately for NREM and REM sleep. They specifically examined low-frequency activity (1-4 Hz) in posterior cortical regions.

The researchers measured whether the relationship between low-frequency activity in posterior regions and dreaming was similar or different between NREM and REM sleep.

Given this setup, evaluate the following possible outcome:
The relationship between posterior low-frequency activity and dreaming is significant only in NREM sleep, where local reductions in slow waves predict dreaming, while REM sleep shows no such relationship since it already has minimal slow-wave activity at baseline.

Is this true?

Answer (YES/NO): NO